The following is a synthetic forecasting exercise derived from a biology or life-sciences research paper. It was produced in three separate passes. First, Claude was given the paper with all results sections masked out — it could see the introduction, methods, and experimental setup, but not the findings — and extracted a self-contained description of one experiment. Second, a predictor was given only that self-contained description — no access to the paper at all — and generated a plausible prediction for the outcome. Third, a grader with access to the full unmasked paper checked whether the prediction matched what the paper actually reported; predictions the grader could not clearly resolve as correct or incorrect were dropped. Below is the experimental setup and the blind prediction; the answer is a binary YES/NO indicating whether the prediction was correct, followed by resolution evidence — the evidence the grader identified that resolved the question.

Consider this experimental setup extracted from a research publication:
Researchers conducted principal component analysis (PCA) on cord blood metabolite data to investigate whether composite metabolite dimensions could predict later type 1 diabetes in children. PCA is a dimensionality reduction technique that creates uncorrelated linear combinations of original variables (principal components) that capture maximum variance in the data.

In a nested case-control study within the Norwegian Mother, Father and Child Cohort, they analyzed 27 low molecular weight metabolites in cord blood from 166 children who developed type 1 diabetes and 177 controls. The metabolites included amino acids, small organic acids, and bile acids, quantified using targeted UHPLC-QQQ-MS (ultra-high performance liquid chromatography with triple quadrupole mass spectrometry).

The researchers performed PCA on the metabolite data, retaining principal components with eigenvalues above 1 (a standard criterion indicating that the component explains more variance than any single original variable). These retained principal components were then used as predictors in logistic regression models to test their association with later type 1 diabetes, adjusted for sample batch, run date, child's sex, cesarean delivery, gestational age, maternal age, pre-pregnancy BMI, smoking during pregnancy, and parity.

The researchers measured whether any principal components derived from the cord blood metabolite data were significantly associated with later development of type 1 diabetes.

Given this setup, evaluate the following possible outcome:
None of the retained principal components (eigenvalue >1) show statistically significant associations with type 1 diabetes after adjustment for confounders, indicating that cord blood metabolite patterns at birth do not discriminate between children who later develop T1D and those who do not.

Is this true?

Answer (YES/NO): YES